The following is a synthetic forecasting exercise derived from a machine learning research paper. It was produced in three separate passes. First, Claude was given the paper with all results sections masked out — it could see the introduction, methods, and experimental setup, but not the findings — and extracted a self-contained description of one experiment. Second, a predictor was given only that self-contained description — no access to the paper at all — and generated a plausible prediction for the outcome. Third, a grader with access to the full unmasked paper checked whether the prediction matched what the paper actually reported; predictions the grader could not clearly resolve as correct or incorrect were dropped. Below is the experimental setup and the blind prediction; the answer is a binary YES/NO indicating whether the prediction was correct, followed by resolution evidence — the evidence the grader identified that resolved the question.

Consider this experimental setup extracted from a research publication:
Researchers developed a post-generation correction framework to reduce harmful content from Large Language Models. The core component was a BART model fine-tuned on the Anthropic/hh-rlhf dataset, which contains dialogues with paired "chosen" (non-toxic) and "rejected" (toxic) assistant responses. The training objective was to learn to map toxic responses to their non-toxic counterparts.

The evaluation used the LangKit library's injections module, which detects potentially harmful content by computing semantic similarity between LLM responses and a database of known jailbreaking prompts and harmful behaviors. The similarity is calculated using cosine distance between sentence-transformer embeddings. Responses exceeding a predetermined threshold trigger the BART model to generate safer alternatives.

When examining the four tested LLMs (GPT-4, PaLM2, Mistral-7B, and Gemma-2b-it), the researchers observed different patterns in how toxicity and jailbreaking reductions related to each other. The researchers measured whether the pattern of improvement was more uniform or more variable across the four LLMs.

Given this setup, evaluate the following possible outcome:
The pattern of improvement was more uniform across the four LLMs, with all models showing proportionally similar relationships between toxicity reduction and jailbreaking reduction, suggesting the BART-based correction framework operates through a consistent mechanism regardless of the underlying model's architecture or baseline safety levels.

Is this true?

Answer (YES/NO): NO